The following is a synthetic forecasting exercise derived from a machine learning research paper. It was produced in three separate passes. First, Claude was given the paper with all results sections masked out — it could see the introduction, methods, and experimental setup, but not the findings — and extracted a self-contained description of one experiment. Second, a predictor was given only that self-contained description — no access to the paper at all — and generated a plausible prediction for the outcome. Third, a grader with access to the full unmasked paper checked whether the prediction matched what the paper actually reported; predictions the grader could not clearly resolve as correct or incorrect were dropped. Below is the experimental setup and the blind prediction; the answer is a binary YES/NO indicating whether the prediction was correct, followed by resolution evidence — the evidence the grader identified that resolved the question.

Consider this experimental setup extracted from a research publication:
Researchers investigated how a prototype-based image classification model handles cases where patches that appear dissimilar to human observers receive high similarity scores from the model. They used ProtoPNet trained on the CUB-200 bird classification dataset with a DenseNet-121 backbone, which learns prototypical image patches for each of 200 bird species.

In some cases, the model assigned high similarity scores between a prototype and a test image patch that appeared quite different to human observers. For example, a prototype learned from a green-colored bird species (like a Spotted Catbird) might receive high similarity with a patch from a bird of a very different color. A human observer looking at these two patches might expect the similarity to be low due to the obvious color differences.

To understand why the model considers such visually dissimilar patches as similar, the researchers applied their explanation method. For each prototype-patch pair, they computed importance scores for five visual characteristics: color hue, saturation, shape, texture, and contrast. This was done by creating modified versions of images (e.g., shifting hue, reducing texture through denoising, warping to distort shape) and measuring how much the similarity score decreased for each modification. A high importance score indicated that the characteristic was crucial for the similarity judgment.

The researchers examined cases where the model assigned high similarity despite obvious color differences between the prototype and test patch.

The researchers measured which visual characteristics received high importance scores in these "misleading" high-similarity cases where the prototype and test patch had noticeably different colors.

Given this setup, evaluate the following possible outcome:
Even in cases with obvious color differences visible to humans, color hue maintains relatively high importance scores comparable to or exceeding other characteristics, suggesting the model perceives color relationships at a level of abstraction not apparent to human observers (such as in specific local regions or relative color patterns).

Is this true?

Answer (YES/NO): NO